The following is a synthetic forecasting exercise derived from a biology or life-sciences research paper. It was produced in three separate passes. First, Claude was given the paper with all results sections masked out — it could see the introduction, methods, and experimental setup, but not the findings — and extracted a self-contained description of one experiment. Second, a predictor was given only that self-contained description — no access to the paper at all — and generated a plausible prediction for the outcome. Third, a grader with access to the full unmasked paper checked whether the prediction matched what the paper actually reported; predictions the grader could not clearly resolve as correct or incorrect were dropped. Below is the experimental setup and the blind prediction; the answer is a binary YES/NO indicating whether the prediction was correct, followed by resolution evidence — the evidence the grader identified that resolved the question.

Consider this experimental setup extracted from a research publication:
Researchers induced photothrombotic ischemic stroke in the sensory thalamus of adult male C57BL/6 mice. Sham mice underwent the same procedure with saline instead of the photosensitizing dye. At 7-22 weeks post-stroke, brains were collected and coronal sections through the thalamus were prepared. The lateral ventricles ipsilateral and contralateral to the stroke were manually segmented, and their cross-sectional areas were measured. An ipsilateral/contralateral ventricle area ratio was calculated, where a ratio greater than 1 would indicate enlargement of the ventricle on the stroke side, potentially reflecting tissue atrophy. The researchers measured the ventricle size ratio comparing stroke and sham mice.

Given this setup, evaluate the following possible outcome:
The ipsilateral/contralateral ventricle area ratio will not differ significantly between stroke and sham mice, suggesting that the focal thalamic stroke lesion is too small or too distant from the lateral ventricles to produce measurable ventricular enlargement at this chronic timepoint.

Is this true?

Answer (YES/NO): NO